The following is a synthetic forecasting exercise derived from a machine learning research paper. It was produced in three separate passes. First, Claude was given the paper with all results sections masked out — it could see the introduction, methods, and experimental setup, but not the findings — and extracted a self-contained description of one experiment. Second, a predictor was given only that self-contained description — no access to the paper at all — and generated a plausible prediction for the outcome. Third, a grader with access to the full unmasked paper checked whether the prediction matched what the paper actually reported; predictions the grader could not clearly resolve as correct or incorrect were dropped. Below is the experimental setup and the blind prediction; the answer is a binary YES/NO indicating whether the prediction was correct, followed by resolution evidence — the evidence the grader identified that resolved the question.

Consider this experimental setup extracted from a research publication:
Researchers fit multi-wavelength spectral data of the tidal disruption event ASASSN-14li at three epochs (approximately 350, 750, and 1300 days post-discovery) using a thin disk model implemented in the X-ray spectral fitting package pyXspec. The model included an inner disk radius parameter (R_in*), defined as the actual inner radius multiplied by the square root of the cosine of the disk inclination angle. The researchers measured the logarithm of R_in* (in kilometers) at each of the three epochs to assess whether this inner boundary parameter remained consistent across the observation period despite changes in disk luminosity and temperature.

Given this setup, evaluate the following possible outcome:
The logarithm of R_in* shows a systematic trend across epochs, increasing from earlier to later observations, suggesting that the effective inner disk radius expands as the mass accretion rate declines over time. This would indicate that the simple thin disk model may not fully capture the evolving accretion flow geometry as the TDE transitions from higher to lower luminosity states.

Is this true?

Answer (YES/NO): NO